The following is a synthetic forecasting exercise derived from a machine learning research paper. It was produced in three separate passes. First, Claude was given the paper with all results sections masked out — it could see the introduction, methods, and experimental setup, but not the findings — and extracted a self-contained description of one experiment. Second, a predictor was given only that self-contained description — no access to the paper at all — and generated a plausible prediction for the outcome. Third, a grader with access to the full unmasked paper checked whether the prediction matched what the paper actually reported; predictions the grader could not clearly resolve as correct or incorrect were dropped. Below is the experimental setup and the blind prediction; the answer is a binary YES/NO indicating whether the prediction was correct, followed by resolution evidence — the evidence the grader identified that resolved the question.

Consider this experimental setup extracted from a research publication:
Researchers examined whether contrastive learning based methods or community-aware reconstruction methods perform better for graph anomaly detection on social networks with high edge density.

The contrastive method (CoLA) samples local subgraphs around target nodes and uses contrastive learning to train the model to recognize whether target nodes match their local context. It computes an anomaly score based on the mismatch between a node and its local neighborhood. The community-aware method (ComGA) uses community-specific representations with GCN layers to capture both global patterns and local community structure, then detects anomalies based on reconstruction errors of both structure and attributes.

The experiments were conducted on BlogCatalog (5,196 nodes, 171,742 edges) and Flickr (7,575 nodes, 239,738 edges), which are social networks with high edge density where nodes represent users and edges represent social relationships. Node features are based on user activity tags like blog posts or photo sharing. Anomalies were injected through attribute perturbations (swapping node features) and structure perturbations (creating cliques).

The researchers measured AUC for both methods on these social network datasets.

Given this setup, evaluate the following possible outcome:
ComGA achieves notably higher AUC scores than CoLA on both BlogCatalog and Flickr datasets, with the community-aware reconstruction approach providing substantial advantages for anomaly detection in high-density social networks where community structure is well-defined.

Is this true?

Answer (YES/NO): YES